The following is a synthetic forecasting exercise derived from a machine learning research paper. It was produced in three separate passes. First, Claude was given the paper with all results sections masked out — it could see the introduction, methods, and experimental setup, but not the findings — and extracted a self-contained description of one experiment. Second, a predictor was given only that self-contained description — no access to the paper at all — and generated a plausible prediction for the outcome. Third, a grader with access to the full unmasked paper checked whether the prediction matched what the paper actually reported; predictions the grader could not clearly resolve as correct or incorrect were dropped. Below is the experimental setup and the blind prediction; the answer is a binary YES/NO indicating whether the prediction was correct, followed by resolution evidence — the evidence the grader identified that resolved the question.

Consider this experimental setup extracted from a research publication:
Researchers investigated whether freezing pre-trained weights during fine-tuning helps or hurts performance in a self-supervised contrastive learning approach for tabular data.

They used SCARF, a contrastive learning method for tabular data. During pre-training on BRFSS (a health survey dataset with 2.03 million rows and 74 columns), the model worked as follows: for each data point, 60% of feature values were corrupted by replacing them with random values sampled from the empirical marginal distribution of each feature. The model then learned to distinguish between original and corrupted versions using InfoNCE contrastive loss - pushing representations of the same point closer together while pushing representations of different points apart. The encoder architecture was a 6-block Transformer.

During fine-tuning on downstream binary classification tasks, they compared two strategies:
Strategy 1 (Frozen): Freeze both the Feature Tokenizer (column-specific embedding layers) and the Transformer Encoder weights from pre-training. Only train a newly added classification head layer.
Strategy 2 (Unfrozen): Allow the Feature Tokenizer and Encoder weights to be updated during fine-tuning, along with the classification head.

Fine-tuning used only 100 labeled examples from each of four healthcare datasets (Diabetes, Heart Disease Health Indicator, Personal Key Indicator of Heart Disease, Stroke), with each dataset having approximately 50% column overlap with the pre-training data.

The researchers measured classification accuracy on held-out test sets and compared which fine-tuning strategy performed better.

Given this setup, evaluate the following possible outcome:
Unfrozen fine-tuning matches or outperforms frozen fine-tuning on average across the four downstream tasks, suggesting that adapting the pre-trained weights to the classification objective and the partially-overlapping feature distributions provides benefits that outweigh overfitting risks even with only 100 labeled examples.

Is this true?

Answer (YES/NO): NO